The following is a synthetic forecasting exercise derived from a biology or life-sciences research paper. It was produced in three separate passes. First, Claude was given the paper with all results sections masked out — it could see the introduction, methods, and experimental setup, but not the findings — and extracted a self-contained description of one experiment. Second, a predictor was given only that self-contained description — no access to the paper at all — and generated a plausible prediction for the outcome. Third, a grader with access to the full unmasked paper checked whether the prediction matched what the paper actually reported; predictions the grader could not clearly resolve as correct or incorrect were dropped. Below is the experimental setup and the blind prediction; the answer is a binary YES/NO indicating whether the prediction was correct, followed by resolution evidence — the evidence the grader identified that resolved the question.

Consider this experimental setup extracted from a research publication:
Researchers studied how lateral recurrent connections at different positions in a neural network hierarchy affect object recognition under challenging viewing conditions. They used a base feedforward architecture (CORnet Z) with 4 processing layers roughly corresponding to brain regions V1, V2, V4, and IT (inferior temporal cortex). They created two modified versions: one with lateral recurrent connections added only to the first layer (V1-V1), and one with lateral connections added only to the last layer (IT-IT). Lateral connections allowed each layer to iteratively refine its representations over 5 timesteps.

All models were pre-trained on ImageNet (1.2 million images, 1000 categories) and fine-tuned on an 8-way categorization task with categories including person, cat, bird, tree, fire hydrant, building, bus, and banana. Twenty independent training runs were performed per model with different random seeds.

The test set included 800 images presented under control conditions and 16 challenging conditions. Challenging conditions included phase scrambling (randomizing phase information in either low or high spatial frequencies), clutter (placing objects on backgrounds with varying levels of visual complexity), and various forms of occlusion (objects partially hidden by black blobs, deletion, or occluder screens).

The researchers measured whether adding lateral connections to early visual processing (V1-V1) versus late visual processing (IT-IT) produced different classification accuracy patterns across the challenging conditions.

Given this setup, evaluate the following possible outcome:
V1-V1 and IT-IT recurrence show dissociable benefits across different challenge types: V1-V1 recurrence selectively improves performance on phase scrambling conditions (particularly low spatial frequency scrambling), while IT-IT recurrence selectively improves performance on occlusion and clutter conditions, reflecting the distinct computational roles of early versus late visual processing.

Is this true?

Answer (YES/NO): NO